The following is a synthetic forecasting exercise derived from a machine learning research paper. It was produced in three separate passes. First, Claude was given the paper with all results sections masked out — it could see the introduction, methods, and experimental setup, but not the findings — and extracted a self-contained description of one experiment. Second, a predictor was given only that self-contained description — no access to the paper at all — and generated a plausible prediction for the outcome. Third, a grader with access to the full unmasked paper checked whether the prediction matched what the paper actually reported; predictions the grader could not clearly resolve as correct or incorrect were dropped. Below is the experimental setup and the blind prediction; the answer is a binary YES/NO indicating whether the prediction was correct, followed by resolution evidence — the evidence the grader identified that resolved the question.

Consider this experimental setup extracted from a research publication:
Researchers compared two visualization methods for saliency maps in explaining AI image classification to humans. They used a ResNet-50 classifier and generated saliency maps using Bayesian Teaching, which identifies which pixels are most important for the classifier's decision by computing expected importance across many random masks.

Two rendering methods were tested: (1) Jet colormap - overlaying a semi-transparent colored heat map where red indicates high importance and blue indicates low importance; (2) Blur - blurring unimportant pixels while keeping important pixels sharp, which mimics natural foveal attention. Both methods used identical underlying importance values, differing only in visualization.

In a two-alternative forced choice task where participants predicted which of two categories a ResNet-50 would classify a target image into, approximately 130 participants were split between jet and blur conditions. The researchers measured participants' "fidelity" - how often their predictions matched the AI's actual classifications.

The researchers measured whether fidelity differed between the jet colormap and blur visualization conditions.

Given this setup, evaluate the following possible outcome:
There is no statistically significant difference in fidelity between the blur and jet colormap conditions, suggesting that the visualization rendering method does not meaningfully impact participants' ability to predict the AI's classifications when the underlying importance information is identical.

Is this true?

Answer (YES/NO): YES